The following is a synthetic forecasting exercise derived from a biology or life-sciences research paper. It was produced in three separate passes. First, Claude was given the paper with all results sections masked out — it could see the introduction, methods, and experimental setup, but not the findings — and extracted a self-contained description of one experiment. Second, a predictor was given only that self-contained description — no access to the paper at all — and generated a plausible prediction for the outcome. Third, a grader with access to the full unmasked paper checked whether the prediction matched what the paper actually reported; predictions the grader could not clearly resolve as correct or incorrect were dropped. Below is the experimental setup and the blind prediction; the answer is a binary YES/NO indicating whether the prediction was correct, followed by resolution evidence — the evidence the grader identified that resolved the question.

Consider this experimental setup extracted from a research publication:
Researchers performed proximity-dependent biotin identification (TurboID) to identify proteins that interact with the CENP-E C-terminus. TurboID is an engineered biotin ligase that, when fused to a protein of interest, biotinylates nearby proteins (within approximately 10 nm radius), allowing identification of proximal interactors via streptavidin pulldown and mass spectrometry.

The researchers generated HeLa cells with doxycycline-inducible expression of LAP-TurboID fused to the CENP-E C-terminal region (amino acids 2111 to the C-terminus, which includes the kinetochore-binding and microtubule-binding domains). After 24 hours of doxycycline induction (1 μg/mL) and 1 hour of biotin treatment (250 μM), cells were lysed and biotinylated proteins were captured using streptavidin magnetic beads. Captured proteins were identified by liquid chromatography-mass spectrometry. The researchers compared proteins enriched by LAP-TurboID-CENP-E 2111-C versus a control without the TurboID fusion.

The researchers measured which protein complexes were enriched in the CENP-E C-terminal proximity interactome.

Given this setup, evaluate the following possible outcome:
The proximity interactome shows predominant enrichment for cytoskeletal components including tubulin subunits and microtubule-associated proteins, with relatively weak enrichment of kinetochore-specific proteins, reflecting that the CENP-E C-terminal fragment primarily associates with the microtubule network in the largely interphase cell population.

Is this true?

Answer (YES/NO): NO